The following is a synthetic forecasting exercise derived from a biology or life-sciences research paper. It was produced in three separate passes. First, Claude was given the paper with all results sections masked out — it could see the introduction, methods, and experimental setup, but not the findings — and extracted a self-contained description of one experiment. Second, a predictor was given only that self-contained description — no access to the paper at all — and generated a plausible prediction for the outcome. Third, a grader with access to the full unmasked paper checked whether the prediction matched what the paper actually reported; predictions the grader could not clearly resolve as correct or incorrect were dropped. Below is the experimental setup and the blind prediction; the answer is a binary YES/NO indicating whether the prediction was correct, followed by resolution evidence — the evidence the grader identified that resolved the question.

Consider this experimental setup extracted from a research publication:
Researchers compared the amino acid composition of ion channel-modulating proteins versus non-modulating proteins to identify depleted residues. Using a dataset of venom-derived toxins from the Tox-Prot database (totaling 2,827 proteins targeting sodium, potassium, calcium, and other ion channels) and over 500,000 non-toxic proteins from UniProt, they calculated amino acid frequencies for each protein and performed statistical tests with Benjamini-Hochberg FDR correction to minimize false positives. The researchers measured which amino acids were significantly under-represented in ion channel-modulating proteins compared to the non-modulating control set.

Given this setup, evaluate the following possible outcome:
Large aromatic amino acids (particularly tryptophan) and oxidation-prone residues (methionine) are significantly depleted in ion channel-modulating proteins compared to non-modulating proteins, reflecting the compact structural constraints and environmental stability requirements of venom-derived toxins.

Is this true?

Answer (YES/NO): NO